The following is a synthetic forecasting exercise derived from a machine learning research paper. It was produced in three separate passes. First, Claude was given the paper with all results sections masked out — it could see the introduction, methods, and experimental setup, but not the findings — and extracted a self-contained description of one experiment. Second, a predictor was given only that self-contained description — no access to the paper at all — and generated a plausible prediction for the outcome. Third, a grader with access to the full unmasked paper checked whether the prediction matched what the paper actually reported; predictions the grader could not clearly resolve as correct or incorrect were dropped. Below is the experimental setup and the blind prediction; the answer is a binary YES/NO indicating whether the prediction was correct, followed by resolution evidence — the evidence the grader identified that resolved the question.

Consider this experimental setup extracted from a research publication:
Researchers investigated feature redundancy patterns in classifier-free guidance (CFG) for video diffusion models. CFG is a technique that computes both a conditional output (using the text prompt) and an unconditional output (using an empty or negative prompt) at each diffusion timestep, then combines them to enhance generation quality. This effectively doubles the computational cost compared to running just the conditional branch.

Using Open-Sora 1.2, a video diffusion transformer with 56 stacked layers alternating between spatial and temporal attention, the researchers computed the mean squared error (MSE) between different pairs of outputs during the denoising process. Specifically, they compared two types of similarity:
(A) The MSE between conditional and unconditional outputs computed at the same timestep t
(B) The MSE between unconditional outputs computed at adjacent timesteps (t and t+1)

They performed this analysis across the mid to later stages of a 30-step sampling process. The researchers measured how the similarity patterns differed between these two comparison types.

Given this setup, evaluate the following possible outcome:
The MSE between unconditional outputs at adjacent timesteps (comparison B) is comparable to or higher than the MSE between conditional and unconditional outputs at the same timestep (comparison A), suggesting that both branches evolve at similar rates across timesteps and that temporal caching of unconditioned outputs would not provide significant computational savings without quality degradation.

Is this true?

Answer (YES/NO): YES